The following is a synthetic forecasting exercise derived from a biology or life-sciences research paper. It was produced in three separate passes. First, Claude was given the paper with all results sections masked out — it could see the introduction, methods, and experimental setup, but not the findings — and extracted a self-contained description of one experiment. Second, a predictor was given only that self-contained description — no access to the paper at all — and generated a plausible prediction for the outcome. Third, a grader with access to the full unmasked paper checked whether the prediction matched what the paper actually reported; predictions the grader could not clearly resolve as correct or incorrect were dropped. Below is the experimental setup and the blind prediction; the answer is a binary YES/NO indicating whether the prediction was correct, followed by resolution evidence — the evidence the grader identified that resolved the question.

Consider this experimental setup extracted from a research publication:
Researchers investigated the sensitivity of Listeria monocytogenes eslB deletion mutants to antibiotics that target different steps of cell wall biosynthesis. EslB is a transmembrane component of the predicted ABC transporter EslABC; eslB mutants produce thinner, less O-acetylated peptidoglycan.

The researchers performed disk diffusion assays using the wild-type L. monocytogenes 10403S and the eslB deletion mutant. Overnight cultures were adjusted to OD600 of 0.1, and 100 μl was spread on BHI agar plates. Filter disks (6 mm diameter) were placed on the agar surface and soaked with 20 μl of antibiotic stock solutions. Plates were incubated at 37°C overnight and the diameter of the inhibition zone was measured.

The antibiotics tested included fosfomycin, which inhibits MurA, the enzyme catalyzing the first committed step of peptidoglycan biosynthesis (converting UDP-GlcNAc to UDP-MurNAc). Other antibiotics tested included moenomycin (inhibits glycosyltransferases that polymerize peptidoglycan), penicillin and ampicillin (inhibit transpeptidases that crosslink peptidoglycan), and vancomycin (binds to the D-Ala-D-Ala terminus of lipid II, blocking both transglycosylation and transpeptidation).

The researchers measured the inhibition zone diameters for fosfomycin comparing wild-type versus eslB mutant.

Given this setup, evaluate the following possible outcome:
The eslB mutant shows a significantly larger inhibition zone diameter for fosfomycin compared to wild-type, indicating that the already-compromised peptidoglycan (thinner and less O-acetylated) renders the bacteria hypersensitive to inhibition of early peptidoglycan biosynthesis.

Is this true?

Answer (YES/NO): YES